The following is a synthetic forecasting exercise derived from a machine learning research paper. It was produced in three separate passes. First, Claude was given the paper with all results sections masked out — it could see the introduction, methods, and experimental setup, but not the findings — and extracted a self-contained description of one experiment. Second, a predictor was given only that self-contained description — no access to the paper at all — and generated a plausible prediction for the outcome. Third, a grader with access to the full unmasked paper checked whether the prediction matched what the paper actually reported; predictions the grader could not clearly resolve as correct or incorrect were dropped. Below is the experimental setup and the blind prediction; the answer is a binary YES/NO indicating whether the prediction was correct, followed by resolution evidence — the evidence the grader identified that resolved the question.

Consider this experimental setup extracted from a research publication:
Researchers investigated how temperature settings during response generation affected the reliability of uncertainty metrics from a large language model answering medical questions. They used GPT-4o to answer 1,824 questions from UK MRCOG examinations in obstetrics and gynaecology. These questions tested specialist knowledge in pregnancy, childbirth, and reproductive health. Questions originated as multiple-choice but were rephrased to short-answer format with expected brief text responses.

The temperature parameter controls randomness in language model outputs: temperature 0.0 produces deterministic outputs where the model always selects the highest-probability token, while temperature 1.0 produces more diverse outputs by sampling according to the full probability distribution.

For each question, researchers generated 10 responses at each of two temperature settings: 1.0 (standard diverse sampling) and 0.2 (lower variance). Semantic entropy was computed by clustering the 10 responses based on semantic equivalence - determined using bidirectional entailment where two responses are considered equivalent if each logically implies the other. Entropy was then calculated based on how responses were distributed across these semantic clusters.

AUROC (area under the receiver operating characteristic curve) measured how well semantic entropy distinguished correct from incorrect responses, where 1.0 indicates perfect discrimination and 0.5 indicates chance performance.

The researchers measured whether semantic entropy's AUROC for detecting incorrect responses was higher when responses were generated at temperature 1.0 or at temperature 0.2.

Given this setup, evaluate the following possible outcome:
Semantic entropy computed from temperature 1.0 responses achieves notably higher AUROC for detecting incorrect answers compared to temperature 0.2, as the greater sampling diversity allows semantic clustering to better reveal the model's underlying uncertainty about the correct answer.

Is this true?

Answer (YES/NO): YES